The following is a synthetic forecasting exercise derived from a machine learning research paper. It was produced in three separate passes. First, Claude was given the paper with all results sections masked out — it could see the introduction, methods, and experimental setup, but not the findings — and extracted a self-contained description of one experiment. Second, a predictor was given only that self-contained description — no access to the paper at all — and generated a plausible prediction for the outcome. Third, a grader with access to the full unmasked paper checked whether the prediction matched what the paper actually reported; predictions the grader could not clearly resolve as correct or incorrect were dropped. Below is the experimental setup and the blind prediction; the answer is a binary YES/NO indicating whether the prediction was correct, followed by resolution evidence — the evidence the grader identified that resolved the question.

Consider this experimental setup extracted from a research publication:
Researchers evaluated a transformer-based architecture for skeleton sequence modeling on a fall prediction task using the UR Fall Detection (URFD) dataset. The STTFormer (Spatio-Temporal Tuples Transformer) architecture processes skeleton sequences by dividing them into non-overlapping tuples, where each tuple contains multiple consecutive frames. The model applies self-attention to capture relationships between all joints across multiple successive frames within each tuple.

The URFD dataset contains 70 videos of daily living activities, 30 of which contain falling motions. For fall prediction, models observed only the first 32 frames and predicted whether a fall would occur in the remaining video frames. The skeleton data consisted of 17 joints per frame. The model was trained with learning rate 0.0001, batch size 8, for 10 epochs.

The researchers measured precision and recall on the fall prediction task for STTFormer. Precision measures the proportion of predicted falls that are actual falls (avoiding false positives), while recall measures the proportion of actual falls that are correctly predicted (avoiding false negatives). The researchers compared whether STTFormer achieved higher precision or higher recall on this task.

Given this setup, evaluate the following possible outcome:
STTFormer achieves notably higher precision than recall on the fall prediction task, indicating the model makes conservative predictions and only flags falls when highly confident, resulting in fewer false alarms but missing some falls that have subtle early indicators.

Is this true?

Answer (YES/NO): NO